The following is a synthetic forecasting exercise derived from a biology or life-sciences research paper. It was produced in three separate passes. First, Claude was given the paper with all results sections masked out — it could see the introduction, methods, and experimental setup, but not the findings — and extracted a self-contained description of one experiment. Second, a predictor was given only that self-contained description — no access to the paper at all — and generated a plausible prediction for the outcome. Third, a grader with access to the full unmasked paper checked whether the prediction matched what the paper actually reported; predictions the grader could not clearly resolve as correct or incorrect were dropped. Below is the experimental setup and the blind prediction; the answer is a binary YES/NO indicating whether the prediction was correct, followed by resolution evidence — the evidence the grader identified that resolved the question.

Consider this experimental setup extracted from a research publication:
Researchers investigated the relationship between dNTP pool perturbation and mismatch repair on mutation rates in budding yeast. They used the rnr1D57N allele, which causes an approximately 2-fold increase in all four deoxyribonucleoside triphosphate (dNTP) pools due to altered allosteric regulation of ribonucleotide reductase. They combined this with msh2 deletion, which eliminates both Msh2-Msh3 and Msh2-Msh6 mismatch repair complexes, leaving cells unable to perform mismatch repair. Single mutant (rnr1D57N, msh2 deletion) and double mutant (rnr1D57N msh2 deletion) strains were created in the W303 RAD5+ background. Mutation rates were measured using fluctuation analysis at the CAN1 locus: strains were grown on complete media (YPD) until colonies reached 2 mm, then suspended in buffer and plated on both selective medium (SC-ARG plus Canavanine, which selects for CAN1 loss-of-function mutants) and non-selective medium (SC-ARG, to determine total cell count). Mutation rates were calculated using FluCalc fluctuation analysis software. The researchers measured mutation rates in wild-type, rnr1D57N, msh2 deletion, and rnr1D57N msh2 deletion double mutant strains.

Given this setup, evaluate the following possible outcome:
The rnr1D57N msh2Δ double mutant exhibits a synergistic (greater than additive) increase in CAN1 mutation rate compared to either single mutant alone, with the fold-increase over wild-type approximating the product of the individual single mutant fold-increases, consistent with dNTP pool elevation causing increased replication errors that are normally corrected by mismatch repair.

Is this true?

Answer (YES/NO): YES